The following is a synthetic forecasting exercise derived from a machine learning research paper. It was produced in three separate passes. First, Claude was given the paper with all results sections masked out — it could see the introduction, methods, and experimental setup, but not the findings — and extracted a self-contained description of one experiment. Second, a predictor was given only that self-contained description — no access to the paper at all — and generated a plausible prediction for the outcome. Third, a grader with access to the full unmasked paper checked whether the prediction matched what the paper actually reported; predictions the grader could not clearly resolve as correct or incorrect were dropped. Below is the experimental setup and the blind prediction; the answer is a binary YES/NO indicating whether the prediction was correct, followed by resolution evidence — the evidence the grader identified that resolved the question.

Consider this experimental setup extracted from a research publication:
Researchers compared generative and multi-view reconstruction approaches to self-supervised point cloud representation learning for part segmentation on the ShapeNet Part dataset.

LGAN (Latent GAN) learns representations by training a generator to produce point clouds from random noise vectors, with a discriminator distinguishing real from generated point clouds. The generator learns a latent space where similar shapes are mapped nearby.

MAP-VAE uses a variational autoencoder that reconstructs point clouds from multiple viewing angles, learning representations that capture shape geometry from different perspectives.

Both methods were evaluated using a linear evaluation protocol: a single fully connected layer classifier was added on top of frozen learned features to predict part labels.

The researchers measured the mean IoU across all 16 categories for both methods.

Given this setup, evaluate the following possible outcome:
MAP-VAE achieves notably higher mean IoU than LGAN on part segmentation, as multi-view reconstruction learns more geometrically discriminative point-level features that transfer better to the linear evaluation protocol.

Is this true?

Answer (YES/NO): YES